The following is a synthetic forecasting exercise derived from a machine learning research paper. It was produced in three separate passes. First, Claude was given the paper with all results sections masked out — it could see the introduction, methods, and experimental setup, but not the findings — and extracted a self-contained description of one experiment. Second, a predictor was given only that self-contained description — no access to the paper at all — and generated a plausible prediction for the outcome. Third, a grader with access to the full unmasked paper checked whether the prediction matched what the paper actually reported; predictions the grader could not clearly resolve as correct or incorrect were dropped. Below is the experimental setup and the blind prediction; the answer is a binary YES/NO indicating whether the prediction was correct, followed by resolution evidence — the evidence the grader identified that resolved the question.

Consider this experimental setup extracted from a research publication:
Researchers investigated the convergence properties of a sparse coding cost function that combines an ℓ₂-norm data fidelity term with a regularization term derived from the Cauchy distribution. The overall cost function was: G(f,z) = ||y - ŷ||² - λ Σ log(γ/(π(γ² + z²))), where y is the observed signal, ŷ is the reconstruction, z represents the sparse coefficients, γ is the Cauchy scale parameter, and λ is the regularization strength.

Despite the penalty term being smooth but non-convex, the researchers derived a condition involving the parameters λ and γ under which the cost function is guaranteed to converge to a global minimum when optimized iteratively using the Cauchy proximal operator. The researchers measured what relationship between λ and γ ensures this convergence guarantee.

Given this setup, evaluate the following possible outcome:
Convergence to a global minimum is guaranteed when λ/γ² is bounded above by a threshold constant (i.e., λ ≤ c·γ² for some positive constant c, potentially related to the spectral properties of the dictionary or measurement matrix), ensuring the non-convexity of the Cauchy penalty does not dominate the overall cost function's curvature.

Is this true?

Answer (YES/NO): YES